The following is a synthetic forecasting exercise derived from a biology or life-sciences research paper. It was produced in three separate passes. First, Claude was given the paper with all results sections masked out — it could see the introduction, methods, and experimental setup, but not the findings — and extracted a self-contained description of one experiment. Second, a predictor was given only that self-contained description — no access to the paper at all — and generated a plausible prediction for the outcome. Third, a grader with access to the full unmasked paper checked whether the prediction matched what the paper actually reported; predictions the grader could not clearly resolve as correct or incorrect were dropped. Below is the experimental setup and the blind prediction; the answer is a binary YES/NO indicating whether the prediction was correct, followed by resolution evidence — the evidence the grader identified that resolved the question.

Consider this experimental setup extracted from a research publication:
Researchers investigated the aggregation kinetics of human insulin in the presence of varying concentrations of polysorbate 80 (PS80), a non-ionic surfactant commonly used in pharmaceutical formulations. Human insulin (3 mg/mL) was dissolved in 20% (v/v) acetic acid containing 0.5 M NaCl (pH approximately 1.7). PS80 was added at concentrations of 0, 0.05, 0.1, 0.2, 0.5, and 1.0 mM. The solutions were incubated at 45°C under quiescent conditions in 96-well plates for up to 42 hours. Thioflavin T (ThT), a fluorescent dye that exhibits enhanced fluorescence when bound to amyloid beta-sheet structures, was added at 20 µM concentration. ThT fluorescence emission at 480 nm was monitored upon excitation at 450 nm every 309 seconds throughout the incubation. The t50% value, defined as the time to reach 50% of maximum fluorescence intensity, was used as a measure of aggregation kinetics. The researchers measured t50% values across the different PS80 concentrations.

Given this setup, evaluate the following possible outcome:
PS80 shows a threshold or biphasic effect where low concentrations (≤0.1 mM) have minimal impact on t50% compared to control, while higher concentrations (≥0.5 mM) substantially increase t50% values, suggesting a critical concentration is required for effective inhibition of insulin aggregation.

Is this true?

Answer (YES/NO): NO